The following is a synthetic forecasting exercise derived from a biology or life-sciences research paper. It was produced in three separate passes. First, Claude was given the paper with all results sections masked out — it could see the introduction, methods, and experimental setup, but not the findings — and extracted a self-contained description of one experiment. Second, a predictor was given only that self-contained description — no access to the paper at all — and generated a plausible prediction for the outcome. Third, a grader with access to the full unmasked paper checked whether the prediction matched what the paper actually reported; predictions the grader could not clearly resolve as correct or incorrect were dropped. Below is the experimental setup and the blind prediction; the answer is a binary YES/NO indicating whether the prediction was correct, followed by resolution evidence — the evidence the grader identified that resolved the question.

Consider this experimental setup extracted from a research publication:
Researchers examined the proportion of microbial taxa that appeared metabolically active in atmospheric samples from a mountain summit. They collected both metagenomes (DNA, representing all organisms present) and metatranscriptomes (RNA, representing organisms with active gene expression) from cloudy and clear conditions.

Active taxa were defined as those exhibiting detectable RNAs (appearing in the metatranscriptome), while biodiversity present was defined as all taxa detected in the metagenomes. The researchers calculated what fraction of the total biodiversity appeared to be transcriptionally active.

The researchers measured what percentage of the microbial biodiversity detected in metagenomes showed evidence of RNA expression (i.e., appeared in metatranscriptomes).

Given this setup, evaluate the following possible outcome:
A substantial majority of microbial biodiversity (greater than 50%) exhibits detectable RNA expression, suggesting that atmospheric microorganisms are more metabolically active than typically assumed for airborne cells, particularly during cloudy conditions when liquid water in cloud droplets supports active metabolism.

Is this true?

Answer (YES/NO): NO